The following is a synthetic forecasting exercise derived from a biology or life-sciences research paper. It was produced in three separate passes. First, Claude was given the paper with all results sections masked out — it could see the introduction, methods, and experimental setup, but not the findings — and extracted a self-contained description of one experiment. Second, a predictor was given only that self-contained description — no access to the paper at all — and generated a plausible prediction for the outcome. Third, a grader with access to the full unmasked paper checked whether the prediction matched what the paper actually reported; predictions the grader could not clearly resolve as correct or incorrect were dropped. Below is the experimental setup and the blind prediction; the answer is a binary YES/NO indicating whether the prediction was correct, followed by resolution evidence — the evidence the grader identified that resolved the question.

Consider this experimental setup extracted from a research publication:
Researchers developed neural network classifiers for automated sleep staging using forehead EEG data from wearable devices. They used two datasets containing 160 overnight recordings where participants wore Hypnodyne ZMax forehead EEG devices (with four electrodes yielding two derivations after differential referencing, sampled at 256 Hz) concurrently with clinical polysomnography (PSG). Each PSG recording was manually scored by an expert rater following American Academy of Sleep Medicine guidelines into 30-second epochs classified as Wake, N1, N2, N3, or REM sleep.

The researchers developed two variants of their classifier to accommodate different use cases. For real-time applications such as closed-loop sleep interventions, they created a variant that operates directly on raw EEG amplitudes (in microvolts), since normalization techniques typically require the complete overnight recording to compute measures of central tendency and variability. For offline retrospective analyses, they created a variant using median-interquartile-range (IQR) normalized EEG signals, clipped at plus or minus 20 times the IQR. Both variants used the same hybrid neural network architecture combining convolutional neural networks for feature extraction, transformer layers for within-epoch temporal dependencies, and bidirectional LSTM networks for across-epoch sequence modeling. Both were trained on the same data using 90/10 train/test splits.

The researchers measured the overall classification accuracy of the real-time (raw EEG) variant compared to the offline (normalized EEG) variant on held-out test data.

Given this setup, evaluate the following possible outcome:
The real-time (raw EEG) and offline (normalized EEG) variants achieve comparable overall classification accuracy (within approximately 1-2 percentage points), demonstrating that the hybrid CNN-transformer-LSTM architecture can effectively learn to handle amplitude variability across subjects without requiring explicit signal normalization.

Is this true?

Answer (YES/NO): NO